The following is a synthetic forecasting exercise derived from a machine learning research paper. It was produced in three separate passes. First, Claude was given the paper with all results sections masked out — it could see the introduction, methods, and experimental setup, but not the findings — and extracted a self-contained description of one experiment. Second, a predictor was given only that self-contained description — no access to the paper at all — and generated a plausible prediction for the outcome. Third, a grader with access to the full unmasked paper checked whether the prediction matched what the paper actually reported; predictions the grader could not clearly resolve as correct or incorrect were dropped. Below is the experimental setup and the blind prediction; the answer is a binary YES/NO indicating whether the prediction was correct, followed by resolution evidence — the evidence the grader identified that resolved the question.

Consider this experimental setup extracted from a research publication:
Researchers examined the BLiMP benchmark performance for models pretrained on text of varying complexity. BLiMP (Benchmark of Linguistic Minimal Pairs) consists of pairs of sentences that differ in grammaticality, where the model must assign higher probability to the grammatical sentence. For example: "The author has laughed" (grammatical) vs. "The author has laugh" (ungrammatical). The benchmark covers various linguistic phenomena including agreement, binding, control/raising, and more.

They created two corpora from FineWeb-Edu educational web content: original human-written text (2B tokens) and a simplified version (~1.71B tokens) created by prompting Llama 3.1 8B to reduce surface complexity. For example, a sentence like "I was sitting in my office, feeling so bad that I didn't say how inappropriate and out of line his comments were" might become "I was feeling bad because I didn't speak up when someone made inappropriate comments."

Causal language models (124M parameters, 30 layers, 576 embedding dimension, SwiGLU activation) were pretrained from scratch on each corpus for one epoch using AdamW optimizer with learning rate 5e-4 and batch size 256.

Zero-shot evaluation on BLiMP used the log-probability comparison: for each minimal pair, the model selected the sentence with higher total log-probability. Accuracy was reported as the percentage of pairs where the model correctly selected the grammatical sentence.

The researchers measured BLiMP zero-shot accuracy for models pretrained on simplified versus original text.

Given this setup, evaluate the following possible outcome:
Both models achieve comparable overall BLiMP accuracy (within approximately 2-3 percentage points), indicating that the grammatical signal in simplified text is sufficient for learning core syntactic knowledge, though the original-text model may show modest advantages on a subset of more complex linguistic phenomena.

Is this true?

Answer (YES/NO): YES